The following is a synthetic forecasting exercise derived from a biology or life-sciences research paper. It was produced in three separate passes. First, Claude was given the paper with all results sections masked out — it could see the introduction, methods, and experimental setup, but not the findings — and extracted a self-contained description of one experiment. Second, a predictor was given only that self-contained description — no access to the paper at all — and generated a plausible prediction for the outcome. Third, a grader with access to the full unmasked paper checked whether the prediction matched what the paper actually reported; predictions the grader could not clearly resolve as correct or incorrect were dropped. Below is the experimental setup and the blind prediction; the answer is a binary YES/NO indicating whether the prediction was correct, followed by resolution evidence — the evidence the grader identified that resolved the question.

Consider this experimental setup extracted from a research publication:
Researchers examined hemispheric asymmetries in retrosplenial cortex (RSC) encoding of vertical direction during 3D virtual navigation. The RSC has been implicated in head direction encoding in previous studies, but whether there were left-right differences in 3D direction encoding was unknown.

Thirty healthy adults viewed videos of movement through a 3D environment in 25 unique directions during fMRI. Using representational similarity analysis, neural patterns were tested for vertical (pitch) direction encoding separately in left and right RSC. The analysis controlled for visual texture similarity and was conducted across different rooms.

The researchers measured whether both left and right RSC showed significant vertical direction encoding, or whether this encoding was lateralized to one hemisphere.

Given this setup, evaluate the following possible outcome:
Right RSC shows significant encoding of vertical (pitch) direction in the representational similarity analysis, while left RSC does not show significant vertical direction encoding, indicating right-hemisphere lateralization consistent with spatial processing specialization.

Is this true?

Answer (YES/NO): YES